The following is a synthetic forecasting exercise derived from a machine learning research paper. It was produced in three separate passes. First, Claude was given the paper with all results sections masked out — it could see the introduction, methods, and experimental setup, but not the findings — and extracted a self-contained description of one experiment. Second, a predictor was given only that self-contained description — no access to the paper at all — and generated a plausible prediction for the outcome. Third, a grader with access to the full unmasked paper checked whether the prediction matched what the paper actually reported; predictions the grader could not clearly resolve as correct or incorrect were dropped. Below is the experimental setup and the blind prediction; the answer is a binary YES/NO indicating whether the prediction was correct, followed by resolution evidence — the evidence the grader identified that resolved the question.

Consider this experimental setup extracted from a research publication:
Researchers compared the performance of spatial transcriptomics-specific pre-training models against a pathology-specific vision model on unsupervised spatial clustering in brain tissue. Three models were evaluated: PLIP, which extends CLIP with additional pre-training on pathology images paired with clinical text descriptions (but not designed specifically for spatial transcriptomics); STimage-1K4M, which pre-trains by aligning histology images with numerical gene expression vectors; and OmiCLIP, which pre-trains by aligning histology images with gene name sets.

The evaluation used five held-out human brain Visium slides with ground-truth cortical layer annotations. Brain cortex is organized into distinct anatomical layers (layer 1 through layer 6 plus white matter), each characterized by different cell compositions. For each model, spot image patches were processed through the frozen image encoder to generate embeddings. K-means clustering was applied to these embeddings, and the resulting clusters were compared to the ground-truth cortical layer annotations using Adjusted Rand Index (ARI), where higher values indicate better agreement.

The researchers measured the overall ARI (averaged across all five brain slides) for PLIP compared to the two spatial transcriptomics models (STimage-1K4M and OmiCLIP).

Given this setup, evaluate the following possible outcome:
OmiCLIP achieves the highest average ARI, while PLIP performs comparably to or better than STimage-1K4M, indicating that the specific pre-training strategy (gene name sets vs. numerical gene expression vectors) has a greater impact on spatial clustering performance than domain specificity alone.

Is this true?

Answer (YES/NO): NO